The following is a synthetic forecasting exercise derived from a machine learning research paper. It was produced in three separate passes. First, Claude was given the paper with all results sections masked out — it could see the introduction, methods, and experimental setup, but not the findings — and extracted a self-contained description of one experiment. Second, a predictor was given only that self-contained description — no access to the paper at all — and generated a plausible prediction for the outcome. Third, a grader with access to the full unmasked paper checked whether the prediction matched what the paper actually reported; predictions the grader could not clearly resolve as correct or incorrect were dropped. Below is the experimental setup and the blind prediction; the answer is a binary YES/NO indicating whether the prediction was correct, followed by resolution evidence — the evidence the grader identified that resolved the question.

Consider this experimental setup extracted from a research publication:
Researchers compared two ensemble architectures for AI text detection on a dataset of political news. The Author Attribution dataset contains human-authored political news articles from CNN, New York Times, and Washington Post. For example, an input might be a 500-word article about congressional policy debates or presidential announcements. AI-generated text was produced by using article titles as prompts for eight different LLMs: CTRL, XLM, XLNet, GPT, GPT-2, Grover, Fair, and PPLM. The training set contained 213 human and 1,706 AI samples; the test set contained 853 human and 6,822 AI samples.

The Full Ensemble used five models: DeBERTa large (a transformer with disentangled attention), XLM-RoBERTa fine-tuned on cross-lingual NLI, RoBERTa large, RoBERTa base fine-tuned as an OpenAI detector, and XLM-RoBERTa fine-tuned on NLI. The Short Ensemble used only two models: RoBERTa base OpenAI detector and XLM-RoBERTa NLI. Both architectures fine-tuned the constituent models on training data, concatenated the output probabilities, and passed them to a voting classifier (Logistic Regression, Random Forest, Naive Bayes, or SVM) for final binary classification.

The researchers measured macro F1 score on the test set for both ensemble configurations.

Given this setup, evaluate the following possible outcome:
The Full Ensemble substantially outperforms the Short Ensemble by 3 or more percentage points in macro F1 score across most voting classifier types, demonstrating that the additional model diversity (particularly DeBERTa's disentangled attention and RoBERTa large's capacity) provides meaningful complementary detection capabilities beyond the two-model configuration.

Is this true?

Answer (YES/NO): NO